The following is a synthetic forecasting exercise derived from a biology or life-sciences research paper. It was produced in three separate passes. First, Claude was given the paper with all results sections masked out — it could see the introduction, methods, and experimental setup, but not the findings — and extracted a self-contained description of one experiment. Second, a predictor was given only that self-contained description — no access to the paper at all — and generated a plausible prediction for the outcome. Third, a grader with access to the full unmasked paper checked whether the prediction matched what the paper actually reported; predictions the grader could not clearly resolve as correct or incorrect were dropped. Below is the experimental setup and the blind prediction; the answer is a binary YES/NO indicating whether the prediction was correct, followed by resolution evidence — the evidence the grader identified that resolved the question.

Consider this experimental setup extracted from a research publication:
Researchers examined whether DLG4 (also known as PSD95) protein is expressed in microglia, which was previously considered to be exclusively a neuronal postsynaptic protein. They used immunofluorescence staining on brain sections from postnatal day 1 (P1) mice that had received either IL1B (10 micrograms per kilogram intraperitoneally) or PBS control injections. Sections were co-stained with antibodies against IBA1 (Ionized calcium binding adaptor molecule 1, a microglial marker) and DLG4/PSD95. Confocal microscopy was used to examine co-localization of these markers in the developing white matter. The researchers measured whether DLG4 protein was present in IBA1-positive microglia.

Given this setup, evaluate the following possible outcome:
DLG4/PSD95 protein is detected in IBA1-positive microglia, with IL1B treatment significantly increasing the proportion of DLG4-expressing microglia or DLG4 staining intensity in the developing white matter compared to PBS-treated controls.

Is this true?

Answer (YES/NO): NO